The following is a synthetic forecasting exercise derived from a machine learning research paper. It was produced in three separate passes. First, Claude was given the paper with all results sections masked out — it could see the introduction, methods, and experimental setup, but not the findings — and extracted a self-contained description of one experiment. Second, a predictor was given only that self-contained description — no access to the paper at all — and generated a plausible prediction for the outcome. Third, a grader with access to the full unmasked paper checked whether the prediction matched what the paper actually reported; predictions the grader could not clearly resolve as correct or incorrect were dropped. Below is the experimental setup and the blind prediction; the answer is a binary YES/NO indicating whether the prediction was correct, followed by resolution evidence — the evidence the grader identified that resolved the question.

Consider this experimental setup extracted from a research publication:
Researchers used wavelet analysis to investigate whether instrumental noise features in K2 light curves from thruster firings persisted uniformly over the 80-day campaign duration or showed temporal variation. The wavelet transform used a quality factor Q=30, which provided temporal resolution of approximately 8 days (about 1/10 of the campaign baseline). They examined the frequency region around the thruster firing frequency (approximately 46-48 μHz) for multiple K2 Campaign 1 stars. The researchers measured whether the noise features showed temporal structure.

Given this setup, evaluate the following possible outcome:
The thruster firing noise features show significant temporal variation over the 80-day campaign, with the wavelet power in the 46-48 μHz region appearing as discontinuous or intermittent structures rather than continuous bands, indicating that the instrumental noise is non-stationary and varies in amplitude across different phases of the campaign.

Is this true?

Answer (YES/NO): YES